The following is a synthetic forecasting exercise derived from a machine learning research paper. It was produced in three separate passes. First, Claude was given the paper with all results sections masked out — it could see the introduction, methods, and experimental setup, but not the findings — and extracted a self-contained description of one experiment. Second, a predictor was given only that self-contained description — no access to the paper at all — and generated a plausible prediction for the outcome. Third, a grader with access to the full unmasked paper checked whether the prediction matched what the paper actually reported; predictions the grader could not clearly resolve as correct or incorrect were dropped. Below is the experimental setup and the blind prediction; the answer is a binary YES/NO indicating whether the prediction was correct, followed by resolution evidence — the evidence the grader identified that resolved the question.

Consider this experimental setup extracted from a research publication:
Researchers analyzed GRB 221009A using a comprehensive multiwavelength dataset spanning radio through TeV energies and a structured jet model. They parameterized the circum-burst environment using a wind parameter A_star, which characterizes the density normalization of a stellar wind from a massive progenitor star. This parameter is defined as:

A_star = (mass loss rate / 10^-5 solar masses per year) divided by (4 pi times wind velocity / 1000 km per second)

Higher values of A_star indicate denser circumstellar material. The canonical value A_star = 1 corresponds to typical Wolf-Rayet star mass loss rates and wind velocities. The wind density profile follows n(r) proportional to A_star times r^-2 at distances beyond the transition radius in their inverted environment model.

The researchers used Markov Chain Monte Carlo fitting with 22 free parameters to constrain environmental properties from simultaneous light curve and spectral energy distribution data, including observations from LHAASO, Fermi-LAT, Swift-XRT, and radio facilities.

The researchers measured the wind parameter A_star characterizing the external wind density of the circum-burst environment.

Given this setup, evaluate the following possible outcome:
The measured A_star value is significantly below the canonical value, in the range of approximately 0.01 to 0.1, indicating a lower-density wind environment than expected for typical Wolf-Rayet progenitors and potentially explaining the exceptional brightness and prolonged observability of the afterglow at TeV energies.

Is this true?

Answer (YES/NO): NO